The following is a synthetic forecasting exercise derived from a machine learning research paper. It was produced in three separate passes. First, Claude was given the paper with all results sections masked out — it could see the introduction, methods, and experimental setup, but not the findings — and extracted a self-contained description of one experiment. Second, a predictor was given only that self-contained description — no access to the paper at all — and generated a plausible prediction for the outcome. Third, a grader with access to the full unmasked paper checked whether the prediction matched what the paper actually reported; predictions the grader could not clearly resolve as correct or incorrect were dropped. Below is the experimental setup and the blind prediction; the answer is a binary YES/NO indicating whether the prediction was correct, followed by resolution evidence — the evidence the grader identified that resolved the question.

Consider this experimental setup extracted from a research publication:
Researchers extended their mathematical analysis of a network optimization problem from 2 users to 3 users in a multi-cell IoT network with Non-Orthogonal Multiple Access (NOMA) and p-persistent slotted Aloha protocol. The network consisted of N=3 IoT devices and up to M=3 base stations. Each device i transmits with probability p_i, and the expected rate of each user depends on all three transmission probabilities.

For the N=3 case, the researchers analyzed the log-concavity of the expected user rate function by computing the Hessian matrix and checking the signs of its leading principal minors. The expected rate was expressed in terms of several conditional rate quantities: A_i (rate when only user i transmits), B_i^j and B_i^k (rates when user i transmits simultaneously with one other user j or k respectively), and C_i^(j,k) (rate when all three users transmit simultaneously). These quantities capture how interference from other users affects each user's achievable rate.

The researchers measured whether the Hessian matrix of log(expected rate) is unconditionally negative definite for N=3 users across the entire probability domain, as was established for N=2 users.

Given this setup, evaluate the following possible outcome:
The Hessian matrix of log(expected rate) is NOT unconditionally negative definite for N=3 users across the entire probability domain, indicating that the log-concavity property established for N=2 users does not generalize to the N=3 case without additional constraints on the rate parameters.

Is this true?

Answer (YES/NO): YES